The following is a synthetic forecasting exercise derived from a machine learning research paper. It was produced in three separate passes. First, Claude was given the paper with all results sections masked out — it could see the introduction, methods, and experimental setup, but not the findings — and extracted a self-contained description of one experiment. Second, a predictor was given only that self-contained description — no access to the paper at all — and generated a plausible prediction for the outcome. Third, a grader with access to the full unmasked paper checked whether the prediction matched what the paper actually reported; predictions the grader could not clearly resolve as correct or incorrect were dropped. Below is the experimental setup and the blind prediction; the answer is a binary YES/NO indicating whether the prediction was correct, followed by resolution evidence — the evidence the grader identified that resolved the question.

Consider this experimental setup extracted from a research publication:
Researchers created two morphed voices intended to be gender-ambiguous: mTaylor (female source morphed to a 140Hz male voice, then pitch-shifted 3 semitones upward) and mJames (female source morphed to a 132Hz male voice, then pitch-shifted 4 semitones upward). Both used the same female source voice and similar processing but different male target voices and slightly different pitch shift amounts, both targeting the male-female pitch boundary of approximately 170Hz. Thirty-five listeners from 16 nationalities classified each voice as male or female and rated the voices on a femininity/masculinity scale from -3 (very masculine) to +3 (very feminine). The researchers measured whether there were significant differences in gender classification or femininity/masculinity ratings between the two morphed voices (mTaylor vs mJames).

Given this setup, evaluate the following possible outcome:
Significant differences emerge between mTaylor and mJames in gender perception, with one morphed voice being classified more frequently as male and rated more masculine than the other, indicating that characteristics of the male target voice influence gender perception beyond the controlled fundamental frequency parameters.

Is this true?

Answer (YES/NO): NO